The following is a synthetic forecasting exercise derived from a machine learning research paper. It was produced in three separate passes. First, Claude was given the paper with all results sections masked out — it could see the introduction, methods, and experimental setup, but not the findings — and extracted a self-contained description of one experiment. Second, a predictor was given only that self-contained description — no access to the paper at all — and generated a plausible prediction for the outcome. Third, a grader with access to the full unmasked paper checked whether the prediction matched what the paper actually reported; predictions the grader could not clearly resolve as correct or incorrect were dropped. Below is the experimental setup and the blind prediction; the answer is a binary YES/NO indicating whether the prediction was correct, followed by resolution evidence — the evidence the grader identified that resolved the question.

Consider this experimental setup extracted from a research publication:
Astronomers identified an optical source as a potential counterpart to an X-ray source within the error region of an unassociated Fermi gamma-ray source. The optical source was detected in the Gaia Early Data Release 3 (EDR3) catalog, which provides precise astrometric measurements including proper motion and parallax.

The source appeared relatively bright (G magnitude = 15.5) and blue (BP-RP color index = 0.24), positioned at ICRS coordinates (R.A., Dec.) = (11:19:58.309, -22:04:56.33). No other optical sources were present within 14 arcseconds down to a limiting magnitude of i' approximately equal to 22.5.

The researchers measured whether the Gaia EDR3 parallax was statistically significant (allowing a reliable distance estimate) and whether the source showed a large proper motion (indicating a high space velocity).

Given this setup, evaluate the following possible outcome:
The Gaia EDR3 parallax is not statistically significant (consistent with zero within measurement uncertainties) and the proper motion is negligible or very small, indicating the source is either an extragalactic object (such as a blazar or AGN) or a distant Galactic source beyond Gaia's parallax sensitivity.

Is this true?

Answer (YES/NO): NO